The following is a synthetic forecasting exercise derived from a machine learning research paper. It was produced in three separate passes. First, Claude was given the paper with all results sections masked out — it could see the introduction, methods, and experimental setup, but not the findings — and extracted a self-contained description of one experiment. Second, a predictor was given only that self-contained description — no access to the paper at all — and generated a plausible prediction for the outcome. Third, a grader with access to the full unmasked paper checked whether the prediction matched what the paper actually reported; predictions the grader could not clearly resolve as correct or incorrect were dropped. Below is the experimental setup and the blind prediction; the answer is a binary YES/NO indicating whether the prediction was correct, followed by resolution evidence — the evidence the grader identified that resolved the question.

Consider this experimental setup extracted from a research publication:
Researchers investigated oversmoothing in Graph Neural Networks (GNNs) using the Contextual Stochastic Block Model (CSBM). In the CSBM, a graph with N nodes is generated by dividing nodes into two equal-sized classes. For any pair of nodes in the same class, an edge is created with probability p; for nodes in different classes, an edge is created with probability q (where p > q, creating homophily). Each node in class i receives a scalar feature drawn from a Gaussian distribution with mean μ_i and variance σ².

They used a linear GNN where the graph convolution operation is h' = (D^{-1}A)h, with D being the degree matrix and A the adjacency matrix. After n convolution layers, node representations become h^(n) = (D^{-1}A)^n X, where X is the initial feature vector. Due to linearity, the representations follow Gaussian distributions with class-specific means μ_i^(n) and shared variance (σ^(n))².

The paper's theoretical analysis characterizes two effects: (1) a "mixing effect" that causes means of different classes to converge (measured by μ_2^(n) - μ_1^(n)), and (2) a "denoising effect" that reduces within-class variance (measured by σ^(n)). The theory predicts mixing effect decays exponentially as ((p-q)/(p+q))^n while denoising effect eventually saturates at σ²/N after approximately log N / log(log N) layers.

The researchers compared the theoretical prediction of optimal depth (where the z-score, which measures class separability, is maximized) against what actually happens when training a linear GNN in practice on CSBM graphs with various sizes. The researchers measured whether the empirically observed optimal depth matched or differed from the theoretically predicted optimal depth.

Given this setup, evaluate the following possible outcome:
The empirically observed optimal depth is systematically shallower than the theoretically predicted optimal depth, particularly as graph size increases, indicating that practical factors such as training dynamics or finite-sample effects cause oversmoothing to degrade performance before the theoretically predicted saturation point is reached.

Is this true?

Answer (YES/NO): NO